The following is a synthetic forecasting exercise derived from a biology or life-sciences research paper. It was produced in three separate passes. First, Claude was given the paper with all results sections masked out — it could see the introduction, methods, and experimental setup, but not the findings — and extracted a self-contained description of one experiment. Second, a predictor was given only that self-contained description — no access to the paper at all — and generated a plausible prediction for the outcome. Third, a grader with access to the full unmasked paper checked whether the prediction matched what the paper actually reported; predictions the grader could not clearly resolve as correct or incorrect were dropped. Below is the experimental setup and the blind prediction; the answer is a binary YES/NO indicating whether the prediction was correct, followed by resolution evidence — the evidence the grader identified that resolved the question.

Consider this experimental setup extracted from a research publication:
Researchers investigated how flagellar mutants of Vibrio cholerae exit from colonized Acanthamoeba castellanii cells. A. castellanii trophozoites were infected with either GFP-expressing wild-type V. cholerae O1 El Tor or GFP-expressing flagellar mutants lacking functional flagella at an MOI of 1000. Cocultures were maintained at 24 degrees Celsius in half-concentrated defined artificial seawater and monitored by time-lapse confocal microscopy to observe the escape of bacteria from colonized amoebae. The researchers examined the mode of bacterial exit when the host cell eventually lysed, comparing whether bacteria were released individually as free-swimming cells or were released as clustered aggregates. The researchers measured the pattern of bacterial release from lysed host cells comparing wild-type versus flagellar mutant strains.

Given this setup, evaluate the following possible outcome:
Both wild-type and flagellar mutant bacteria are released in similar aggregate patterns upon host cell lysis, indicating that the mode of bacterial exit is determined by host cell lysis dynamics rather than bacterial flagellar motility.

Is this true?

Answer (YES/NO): NO